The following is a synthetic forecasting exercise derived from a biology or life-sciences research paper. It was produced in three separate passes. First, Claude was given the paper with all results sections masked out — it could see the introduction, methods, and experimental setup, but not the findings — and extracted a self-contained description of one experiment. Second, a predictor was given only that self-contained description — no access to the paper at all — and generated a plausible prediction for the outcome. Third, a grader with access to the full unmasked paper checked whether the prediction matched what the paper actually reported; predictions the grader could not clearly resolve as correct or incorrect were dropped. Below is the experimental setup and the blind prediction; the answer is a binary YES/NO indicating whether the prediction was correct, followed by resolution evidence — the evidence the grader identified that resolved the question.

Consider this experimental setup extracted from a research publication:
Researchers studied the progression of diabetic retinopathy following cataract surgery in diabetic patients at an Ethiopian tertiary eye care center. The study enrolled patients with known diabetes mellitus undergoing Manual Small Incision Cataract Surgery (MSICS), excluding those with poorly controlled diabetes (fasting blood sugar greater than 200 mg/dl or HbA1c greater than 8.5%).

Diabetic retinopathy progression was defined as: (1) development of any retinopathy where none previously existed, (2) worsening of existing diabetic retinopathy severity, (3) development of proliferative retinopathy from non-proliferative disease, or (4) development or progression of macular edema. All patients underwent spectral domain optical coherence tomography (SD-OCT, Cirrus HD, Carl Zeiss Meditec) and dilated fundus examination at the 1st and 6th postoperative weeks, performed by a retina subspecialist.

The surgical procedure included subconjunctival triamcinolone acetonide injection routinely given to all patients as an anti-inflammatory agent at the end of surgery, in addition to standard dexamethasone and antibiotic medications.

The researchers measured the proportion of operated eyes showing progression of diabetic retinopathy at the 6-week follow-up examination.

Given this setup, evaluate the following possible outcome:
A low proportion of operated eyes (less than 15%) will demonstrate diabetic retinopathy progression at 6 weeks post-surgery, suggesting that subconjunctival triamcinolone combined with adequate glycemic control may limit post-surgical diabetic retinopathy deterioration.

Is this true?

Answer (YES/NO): NO